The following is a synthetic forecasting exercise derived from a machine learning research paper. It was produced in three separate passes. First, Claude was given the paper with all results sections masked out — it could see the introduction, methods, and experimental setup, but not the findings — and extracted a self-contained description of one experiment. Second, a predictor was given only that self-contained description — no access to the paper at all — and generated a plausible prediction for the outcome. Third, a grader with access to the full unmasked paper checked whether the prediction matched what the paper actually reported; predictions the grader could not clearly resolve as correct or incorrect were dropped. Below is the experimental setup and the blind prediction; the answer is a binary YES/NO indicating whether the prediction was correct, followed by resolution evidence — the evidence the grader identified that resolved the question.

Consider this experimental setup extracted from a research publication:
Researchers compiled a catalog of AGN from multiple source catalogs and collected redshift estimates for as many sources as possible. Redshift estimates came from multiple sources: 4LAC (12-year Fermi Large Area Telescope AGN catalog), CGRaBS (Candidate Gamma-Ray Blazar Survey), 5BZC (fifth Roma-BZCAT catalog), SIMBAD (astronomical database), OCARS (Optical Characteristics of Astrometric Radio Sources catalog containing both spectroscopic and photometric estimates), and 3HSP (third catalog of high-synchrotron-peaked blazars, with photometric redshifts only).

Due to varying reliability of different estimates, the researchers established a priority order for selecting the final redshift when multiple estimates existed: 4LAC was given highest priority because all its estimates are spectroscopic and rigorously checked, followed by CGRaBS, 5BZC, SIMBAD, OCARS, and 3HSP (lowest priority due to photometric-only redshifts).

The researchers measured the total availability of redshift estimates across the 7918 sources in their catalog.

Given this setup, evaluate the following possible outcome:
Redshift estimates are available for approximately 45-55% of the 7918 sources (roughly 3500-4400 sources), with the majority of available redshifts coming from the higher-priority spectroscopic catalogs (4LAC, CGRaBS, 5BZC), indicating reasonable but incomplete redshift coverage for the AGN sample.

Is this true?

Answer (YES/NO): NO